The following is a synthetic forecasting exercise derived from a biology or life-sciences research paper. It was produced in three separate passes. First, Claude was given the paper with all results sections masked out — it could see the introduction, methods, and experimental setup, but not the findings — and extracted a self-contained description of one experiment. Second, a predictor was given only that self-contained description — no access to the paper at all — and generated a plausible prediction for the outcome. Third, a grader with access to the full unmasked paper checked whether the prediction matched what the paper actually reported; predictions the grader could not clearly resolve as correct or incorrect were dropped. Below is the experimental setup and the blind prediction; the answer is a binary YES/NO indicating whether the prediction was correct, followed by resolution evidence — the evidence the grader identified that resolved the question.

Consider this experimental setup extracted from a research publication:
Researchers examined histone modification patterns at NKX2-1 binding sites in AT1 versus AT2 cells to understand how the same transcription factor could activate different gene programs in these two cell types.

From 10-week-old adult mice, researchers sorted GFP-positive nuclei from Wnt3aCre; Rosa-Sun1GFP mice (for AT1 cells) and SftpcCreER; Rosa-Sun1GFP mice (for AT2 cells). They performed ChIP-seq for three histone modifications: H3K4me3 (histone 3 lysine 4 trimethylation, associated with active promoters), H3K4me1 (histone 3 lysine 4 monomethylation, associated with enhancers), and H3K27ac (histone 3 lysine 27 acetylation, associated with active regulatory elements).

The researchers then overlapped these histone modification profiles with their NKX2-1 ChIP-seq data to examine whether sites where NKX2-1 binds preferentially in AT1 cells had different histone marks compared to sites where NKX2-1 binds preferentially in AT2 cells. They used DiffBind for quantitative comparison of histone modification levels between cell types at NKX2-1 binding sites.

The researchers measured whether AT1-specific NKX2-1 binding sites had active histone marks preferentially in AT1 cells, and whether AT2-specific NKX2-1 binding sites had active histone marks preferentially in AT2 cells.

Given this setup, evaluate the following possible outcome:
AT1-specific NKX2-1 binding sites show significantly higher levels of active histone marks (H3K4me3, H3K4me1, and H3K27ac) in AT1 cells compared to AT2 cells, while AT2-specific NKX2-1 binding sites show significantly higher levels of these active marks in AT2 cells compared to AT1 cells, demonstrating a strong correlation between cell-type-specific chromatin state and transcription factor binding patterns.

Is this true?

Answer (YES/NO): YES